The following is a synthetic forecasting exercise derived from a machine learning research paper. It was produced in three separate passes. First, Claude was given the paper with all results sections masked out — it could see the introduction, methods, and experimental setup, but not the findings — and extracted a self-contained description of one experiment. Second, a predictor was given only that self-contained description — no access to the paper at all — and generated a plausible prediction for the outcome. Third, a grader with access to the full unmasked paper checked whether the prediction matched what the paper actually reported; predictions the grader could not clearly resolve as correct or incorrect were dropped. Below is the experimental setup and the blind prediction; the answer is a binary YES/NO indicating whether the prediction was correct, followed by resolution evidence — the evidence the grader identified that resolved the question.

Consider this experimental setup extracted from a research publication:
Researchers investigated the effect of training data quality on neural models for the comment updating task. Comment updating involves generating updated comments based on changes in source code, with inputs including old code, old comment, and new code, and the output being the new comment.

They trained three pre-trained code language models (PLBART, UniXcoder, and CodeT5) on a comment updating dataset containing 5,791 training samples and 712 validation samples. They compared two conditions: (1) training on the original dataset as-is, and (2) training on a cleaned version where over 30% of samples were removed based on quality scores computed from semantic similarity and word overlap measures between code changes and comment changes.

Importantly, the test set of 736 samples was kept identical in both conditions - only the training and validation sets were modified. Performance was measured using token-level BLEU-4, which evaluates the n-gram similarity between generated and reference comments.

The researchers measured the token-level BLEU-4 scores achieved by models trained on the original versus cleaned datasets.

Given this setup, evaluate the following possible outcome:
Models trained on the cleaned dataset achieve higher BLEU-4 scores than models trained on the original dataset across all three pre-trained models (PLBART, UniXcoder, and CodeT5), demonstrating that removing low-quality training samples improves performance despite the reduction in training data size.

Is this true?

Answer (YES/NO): YES